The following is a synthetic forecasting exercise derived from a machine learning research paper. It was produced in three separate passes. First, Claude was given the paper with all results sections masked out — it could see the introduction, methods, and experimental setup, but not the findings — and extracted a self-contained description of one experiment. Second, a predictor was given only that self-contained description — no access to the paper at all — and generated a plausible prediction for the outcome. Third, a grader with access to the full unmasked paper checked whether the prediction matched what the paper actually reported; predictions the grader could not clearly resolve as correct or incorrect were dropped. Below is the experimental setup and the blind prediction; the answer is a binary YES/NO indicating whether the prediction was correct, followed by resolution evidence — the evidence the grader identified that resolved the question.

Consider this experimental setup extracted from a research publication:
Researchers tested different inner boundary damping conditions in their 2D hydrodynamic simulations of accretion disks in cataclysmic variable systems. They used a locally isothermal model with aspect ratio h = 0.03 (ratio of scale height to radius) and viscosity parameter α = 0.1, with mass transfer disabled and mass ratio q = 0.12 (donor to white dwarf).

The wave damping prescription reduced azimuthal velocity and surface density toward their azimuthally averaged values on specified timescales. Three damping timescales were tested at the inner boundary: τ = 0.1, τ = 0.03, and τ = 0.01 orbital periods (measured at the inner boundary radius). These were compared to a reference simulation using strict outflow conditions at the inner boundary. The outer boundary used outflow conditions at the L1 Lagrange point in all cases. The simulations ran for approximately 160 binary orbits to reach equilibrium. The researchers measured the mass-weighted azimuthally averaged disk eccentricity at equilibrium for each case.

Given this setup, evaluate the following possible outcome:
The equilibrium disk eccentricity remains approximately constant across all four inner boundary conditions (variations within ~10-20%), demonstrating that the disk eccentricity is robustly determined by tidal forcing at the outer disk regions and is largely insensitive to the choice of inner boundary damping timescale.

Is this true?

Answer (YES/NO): NO